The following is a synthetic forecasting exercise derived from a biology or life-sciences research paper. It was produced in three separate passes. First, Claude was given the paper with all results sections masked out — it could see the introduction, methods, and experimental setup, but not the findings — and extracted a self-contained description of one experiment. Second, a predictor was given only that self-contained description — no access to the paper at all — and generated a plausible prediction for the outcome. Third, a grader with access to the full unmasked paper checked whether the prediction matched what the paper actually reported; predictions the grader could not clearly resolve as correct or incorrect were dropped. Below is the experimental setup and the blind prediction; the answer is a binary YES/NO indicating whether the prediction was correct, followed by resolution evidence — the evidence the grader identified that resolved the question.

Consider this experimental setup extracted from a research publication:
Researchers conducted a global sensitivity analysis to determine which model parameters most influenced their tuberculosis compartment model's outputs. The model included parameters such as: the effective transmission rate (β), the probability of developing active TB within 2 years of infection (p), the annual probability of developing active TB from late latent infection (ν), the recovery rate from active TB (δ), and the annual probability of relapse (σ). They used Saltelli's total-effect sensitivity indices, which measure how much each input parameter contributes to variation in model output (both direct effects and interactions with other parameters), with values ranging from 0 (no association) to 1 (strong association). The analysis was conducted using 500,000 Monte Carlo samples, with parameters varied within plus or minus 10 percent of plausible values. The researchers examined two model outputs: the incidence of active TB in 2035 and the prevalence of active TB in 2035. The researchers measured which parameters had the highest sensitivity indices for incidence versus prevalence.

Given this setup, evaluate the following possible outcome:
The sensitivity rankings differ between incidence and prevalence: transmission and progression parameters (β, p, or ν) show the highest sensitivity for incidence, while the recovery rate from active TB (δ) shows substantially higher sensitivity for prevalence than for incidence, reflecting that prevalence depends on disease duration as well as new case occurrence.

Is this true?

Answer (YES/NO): NO